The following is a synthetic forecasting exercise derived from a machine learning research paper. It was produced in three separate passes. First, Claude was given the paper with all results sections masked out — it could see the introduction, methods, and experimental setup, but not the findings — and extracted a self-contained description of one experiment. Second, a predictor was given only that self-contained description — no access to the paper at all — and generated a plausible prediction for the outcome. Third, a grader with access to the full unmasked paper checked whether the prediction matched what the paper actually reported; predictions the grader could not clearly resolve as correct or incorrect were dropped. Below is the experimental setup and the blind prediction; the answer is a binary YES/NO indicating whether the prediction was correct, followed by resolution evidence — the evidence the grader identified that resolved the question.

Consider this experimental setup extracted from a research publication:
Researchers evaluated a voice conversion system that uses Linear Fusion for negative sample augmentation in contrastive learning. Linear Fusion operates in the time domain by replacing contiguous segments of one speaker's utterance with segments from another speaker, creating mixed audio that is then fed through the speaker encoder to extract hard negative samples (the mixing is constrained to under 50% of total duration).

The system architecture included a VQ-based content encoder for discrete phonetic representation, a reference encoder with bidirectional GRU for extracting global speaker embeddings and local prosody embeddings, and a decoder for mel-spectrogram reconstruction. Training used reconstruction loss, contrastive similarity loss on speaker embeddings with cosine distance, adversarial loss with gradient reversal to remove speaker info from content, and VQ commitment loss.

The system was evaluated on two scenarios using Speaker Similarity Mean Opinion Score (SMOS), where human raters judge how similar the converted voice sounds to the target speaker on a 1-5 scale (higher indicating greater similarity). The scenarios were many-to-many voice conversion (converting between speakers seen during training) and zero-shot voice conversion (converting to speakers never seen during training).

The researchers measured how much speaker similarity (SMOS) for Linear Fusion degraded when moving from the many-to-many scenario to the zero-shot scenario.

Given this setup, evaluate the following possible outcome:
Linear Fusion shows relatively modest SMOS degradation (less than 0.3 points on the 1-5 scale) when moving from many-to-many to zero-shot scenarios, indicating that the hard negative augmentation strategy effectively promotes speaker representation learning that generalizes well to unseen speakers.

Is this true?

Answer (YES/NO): NO